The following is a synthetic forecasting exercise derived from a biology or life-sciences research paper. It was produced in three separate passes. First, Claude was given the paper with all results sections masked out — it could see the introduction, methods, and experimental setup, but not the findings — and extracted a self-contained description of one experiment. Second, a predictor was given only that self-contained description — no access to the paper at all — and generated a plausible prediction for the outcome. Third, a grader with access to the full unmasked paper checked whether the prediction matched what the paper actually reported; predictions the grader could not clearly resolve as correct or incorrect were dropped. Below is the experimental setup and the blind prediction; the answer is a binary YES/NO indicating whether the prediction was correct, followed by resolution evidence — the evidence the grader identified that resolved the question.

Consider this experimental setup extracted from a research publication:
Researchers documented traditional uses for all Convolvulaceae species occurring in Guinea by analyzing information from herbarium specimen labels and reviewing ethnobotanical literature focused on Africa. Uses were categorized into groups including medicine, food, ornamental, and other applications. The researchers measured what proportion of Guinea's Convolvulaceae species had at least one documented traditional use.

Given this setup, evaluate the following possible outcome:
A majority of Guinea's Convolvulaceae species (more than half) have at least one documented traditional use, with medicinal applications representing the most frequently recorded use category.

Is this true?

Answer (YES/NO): YES